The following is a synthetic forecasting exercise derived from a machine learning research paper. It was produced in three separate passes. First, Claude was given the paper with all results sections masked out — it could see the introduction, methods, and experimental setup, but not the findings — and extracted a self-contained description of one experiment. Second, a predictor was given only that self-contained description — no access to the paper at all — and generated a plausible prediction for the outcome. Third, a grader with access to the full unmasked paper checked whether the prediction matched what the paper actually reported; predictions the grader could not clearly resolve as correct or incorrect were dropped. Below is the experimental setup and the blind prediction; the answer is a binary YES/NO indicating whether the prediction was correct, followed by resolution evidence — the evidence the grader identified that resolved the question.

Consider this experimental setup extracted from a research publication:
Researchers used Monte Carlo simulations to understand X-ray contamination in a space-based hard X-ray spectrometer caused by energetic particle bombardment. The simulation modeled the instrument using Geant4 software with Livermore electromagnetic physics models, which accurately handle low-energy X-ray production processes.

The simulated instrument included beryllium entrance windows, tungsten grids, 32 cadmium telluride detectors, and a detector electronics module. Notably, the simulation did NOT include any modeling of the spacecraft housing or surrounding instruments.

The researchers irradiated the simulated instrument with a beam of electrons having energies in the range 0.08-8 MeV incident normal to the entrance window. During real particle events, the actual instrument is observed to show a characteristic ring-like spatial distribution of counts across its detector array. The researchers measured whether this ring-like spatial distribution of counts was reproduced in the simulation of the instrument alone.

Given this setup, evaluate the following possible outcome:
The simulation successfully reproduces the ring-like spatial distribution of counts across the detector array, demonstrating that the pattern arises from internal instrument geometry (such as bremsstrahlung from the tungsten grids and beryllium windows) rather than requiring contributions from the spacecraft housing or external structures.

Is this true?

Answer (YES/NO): NO